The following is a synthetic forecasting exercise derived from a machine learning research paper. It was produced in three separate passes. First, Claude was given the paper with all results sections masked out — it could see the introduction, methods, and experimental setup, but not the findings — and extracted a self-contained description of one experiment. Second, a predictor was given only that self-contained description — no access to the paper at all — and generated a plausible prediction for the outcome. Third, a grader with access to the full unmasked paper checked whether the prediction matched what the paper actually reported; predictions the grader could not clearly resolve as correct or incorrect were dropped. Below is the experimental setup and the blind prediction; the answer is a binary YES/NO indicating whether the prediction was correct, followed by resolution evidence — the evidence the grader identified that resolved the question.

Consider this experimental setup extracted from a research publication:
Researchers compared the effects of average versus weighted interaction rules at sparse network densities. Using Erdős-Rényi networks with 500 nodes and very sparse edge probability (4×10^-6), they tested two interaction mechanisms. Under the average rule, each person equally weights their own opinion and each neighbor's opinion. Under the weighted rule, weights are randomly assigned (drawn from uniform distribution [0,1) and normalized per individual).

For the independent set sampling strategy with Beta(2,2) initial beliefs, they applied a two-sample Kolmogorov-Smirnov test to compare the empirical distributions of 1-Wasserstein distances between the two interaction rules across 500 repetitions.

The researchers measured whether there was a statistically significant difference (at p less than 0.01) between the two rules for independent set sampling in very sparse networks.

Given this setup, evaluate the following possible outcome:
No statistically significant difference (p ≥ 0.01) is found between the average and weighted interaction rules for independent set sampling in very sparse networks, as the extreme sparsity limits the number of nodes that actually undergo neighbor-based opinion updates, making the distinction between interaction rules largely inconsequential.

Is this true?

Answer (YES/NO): YES